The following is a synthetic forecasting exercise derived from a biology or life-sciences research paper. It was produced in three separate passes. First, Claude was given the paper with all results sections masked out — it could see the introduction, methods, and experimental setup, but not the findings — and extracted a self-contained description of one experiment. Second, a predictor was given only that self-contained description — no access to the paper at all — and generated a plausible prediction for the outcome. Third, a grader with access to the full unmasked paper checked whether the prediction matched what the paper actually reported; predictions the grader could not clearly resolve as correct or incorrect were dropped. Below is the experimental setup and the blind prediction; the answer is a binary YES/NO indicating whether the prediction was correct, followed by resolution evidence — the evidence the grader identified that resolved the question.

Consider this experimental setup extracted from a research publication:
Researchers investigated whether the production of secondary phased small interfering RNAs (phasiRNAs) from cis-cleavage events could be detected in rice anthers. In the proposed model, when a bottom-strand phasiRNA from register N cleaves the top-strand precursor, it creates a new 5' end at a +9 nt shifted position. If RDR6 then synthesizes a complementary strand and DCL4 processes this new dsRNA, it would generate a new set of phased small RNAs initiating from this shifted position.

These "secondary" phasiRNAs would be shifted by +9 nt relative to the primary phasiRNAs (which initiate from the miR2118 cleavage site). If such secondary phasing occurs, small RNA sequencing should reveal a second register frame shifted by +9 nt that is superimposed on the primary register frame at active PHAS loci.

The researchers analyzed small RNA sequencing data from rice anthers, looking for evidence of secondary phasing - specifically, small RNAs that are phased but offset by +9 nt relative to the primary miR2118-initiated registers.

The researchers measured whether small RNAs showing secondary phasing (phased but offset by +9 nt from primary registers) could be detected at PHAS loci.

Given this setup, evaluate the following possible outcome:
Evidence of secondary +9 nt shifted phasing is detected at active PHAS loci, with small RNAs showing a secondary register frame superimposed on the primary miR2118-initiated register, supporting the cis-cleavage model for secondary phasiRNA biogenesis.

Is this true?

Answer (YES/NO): YES